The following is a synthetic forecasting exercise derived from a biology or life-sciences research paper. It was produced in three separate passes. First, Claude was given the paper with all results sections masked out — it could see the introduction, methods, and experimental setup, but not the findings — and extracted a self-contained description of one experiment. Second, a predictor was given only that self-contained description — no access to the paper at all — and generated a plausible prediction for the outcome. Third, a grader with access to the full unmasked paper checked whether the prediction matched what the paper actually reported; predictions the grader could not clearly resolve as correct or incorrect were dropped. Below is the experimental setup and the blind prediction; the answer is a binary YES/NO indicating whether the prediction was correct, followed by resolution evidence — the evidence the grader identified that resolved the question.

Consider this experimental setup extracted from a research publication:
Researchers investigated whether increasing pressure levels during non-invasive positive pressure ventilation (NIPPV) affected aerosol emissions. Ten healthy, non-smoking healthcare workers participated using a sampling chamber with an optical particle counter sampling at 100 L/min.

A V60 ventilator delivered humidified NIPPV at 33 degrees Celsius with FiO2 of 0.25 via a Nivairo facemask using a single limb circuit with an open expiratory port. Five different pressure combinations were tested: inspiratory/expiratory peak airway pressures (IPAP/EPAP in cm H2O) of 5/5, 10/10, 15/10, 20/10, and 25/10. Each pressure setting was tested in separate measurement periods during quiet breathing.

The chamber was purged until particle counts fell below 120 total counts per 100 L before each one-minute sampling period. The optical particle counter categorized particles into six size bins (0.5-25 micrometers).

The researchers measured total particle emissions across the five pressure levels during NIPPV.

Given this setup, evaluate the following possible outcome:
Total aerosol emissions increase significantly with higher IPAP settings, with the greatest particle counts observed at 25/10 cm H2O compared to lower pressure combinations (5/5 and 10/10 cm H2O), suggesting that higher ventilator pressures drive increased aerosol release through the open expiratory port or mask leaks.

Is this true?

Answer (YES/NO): NO